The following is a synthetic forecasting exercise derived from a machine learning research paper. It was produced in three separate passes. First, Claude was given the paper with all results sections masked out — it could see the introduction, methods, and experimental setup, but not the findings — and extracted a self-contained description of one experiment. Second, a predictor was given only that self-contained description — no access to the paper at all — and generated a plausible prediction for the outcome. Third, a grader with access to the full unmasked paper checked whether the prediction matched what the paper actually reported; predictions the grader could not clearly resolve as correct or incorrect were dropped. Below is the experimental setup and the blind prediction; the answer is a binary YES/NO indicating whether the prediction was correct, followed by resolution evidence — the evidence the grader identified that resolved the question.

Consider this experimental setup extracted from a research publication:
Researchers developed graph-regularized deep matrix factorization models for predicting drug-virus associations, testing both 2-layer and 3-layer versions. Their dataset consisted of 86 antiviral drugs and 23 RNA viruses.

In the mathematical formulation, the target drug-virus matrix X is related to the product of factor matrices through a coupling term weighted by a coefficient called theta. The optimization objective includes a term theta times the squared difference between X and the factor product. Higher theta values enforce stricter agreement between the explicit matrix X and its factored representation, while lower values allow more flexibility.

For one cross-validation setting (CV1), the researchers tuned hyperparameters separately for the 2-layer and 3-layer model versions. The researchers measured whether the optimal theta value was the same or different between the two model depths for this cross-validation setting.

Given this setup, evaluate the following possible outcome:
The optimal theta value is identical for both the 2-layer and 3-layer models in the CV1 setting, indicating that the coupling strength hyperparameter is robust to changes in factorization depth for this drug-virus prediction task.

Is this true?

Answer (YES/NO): YES